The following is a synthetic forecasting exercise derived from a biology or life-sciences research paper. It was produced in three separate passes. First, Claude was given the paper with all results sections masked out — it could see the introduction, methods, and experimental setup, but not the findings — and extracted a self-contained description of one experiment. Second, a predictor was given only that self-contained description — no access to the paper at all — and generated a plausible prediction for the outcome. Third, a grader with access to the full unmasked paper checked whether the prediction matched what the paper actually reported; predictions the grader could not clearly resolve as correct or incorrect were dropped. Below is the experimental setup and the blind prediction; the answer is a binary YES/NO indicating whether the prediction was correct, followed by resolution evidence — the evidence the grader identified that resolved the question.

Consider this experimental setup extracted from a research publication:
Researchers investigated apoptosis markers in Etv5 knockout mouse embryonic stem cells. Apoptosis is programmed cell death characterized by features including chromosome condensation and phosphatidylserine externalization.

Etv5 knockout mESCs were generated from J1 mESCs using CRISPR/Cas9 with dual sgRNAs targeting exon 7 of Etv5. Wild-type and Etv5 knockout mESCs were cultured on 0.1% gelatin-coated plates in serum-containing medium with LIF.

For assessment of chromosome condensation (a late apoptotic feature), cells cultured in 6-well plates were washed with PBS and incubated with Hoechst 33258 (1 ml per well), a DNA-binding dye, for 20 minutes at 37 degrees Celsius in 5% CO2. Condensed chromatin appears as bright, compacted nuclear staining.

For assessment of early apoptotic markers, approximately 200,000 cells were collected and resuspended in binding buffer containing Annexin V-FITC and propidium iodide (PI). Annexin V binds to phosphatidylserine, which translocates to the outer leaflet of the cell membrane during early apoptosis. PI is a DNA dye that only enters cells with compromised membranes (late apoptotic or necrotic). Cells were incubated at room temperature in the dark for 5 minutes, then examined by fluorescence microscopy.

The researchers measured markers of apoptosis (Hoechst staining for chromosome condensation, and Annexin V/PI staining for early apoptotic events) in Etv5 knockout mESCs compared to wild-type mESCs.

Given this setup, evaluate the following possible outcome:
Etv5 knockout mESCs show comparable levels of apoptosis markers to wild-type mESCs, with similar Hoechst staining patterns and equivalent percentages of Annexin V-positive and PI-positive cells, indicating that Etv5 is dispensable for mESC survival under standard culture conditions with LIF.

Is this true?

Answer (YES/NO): NO